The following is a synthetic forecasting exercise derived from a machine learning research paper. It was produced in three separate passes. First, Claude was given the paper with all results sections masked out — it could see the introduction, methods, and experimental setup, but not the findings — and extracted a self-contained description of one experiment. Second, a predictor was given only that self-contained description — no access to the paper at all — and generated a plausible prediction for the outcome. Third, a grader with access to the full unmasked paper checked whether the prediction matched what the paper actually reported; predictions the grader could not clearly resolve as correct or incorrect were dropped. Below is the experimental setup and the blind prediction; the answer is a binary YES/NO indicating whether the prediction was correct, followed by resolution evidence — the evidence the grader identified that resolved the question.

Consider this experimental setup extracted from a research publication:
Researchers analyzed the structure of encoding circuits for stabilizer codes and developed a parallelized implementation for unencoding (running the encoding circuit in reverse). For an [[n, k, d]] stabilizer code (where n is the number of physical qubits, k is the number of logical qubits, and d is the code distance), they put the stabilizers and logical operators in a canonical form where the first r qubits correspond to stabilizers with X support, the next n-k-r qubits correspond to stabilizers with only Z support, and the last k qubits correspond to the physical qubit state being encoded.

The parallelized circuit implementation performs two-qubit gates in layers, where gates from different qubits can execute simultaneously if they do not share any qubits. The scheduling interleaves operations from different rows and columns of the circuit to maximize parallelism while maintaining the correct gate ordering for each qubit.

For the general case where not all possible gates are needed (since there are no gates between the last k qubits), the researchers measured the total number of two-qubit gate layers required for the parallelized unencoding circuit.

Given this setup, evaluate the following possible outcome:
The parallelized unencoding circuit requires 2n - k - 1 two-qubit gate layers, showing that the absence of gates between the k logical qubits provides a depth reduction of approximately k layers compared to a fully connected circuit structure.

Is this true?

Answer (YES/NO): NO